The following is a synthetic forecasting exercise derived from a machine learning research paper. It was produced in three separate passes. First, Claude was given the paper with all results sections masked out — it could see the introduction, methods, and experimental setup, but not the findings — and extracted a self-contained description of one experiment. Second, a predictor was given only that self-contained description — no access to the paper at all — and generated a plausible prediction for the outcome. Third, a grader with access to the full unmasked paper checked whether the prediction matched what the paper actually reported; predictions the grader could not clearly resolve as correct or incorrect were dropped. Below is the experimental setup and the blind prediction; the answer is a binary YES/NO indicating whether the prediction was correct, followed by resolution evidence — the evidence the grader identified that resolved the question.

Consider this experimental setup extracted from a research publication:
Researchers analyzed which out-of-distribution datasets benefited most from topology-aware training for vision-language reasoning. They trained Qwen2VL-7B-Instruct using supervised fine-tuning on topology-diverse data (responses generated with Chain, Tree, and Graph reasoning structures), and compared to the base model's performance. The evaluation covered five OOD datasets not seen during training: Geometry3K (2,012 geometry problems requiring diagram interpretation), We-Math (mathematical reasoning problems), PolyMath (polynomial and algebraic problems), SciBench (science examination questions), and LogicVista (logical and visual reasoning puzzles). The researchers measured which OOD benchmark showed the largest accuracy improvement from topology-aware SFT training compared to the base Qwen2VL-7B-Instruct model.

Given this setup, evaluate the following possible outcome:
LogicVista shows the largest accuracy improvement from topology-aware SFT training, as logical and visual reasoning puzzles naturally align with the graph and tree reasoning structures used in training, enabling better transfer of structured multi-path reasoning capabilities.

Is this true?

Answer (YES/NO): YES